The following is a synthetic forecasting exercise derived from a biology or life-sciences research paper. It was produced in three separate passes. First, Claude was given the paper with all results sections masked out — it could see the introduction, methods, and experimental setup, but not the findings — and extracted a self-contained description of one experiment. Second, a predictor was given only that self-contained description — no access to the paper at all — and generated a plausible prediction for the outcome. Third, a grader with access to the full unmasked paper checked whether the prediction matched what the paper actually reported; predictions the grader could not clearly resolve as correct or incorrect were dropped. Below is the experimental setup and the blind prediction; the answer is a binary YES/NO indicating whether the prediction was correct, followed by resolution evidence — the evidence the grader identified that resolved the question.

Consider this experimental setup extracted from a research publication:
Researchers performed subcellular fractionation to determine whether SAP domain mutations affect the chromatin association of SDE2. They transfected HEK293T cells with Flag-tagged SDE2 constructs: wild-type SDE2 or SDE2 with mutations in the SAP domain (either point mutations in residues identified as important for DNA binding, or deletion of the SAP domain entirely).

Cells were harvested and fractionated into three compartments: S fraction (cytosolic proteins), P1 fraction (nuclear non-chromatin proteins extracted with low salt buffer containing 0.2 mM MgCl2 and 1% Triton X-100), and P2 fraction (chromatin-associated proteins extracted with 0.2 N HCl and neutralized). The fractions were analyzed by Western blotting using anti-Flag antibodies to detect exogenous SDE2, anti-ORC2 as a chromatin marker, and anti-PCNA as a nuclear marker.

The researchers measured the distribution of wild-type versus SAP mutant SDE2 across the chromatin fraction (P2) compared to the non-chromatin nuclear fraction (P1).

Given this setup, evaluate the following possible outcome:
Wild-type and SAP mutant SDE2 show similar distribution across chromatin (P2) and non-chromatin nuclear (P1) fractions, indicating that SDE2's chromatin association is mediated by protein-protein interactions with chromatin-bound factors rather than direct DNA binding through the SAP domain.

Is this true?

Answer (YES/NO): NO